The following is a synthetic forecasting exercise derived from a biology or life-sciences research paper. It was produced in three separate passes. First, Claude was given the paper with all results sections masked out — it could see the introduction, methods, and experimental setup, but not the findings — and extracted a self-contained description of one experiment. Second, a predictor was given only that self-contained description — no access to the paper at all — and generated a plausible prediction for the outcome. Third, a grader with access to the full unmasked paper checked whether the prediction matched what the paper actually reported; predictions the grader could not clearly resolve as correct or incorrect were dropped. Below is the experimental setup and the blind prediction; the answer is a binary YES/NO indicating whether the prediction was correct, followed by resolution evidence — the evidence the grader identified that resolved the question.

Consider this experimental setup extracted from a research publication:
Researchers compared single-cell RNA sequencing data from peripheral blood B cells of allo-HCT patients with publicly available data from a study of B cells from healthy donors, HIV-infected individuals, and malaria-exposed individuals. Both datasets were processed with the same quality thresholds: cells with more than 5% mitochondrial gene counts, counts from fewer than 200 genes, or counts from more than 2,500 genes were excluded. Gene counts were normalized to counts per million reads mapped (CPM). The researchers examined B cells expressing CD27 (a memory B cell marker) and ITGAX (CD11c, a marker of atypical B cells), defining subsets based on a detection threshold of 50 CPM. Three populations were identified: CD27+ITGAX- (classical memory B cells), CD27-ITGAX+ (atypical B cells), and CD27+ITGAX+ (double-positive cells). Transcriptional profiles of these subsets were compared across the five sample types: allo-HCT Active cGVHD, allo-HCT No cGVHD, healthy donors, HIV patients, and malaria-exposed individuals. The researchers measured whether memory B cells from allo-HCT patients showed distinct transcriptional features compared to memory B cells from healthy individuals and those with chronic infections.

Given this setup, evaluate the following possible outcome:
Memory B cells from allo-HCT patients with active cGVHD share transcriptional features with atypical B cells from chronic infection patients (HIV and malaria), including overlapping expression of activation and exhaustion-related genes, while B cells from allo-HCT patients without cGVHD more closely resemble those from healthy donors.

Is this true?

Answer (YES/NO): NO